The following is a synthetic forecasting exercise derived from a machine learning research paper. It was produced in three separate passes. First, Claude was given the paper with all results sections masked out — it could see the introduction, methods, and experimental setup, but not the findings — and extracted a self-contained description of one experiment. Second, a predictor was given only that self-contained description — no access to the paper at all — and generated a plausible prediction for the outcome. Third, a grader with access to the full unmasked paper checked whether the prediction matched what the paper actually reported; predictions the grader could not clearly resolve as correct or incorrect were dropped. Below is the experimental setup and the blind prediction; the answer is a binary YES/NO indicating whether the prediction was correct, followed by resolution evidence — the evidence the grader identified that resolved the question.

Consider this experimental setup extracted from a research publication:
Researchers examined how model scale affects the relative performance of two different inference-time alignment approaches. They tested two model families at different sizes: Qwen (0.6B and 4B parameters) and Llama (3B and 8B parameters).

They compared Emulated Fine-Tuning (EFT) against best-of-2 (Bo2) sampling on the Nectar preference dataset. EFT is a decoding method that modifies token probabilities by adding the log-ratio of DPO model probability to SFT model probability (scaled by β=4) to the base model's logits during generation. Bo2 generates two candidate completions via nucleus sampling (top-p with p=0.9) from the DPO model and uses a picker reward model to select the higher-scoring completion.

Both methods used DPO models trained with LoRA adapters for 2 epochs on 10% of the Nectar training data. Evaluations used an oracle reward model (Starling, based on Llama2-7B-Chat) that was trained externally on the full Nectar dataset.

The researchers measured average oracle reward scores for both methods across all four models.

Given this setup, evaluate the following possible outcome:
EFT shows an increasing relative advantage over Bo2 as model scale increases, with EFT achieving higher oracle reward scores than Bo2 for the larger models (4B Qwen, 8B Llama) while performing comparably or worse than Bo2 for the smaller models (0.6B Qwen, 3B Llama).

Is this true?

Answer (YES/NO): NO